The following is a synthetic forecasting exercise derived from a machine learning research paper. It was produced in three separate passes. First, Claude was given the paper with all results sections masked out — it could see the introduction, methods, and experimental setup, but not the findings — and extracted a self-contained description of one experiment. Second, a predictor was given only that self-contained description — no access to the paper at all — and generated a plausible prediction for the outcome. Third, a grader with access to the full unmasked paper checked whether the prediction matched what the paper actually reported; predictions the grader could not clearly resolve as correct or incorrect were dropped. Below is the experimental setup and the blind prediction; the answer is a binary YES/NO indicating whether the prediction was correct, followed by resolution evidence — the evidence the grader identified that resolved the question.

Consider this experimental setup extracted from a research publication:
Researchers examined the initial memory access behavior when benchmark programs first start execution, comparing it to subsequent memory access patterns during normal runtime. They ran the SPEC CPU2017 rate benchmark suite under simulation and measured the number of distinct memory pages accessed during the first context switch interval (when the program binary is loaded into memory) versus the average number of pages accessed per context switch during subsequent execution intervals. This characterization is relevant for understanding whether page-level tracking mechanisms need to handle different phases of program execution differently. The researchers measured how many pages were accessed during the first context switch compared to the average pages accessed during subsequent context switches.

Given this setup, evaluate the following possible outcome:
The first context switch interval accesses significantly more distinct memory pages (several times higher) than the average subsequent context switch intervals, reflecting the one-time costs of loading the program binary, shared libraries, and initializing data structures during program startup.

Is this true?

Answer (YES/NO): YES